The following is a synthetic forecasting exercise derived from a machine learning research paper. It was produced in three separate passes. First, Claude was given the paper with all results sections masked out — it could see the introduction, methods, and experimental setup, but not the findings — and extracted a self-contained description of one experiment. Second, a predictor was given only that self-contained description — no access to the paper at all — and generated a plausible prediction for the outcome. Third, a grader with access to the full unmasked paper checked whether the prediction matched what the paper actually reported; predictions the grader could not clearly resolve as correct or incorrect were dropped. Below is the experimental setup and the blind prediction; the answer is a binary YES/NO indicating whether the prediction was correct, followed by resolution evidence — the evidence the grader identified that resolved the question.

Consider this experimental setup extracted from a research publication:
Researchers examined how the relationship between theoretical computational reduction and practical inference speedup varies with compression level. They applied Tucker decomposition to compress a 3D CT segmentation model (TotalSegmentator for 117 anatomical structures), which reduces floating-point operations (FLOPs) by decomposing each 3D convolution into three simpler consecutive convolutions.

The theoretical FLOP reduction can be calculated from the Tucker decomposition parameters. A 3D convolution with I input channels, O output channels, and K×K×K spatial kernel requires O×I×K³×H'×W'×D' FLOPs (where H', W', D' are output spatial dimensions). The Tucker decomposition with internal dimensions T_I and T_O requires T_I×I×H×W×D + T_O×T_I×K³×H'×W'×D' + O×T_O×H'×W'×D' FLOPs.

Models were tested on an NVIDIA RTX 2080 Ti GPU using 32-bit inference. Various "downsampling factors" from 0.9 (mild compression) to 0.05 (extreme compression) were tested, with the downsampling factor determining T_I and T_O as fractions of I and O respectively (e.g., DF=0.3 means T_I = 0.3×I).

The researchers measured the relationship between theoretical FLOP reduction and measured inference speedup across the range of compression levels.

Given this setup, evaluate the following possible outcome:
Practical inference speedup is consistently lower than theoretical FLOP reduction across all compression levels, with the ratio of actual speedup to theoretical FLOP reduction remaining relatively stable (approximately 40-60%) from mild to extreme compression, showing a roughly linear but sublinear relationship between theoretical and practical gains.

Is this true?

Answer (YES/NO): NO